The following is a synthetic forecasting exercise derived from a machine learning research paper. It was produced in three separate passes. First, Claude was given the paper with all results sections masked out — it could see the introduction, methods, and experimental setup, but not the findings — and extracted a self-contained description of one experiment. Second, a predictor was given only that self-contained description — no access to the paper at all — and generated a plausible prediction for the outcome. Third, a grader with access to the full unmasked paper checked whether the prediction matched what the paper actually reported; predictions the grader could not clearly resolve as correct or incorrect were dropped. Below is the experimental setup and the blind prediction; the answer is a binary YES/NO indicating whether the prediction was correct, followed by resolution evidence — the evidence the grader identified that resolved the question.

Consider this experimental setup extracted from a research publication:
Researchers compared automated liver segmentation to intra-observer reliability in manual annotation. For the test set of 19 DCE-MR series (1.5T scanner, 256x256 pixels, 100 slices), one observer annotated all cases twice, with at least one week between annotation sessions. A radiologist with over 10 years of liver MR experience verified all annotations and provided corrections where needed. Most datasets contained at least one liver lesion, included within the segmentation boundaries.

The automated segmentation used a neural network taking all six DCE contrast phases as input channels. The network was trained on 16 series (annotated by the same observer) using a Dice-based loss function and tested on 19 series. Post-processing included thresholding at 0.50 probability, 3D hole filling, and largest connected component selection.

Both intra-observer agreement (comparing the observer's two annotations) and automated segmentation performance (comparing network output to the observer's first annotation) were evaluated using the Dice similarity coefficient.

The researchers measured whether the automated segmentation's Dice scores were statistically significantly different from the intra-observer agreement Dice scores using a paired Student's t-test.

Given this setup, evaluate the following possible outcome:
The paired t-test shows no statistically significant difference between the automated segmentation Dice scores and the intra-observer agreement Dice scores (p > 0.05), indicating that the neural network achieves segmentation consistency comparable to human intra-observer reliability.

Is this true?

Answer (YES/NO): NO